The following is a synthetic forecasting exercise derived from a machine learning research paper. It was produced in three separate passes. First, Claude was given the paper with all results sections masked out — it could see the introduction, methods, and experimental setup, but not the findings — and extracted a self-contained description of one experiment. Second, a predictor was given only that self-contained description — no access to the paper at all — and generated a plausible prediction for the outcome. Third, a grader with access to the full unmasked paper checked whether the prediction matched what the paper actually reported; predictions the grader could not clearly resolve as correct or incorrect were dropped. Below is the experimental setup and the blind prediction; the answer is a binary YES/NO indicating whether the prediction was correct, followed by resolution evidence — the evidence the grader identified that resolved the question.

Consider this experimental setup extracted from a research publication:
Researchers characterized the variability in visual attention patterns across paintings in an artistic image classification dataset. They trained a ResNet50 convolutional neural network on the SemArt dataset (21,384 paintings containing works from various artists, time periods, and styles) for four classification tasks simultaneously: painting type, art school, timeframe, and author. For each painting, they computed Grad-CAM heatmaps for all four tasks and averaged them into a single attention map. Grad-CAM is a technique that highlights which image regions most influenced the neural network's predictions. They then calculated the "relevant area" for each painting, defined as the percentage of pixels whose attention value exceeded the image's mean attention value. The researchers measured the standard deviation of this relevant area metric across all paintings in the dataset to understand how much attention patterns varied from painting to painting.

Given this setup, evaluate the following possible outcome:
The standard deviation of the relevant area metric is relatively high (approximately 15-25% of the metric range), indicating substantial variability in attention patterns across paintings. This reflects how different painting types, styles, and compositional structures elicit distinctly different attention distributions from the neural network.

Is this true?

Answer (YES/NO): NO